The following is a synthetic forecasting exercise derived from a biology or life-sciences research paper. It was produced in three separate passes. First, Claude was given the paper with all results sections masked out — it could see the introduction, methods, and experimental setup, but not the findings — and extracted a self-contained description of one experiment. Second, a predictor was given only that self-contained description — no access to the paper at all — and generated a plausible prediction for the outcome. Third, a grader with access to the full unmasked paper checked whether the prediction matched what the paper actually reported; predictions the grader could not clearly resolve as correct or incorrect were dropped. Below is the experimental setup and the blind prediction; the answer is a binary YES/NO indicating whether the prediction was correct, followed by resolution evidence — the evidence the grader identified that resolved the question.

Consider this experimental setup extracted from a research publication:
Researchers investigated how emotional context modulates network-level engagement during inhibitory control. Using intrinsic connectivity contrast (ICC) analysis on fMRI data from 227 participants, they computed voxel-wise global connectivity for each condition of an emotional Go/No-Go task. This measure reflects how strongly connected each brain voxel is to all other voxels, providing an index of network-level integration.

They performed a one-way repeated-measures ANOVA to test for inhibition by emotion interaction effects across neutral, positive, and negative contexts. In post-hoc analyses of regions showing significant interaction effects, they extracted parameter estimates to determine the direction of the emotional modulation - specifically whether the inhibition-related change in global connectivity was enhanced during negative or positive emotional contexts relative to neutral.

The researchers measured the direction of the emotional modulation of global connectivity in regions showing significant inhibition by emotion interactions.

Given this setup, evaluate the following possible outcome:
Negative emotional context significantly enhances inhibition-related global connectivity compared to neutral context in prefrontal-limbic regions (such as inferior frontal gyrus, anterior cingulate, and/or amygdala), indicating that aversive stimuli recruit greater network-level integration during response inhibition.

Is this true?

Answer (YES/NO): NO